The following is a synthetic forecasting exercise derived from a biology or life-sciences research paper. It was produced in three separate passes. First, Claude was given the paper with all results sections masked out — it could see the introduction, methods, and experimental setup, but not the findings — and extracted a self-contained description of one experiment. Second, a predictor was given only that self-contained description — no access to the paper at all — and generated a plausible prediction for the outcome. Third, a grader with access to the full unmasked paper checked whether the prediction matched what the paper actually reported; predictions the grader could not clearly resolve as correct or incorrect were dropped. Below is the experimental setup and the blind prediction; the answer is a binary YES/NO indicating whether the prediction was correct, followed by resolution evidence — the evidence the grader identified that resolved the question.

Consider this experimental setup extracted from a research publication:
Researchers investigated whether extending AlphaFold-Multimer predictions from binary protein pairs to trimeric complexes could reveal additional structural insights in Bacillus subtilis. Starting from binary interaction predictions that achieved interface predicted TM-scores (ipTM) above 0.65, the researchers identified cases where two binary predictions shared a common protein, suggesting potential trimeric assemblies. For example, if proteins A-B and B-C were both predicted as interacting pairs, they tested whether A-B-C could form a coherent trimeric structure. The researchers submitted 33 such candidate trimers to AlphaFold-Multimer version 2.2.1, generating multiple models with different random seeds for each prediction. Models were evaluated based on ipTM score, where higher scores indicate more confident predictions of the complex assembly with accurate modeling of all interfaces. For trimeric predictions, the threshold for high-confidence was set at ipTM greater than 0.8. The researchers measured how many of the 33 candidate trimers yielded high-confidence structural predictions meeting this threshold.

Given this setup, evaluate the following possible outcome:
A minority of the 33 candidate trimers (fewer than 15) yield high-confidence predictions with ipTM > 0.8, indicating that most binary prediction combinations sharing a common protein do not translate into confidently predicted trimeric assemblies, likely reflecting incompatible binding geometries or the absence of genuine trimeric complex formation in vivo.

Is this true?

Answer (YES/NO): YES